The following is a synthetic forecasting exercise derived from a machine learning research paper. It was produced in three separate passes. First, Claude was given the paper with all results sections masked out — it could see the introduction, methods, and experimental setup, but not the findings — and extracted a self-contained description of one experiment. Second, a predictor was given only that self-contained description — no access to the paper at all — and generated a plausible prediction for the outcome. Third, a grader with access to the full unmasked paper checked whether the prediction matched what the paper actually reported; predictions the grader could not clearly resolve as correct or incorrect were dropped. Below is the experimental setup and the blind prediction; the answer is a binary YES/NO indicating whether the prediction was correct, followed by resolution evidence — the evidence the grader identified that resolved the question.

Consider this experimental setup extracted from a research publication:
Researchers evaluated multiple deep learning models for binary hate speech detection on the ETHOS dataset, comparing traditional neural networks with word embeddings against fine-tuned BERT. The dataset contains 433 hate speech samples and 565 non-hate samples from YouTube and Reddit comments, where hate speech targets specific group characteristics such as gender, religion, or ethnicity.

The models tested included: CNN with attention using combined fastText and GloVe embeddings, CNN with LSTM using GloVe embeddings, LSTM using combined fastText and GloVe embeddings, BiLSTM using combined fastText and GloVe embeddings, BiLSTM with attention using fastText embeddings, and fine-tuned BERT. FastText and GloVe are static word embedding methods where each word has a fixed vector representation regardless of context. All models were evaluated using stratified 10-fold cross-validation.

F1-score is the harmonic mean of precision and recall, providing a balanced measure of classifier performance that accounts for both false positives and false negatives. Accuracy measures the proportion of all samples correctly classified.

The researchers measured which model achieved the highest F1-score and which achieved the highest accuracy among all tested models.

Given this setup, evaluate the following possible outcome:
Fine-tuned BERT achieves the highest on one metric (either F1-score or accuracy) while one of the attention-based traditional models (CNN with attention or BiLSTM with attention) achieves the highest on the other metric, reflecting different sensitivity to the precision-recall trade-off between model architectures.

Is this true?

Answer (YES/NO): NO